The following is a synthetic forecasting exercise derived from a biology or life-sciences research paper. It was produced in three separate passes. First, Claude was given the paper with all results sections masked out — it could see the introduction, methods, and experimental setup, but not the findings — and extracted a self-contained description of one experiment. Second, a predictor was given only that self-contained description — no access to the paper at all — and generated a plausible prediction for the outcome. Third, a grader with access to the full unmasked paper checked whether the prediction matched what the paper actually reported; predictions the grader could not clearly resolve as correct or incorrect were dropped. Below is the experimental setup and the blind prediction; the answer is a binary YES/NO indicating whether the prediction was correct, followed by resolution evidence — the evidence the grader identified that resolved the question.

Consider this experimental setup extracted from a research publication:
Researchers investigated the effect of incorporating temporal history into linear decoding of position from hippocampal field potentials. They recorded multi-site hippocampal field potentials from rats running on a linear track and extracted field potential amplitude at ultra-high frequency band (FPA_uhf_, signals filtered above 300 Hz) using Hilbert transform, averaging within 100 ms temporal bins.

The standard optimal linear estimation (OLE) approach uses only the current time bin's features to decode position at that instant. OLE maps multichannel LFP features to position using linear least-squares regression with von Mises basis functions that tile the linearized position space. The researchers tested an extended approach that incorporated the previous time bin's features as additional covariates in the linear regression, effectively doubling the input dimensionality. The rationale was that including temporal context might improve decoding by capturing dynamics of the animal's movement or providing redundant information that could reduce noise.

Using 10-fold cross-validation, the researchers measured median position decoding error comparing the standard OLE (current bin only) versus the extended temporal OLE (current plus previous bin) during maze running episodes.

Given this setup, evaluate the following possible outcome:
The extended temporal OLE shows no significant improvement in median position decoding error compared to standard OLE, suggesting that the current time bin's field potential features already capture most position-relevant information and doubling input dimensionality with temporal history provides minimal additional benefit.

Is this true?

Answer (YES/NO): NO